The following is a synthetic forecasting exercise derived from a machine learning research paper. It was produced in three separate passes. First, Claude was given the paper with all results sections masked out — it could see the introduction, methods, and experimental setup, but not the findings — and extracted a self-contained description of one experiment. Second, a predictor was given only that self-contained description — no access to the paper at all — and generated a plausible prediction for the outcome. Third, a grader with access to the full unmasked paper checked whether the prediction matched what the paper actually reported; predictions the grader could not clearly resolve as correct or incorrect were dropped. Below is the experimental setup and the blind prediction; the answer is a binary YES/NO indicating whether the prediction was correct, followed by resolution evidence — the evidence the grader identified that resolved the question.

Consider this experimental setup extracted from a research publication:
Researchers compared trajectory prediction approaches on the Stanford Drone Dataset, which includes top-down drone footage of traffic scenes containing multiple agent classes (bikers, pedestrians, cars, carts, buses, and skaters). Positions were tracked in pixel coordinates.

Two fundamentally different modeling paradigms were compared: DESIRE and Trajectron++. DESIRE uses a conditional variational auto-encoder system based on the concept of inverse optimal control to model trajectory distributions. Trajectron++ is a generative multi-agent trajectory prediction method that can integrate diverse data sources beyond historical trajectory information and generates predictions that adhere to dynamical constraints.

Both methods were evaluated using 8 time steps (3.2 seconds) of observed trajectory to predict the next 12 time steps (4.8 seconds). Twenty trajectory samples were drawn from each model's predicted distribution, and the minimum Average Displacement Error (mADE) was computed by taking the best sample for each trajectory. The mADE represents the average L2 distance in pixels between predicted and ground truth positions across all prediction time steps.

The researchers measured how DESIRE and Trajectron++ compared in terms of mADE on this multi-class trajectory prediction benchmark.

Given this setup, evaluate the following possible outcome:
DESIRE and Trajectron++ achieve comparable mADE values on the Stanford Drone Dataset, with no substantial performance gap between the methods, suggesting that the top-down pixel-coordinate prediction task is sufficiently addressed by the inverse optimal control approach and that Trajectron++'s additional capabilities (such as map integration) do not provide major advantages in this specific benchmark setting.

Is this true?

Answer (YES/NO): YES